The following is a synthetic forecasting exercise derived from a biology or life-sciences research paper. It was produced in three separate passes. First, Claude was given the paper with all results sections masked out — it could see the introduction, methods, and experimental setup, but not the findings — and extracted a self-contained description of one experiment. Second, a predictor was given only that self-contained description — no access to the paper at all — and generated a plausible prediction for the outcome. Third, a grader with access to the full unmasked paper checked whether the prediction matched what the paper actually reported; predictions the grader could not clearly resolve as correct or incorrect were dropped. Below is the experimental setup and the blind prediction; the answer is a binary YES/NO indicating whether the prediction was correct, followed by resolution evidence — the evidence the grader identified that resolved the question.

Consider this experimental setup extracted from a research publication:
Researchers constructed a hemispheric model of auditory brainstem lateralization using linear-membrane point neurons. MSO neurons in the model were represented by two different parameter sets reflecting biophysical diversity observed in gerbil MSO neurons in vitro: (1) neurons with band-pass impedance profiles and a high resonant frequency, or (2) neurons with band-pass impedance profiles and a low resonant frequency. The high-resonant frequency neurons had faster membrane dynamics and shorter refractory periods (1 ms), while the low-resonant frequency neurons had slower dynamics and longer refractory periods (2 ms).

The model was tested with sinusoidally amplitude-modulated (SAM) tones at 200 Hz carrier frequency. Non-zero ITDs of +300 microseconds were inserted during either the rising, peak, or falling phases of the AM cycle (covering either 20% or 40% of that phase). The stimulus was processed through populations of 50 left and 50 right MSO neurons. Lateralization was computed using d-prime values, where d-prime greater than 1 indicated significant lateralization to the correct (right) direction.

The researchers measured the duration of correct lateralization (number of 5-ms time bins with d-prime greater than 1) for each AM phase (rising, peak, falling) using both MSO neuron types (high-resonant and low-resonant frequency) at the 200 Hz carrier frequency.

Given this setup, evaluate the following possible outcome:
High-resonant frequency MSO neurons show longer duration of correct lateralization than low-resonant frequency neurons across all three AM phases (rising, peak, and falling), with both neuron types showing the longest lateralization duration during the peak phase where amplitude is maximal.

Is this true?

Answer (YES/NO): NO